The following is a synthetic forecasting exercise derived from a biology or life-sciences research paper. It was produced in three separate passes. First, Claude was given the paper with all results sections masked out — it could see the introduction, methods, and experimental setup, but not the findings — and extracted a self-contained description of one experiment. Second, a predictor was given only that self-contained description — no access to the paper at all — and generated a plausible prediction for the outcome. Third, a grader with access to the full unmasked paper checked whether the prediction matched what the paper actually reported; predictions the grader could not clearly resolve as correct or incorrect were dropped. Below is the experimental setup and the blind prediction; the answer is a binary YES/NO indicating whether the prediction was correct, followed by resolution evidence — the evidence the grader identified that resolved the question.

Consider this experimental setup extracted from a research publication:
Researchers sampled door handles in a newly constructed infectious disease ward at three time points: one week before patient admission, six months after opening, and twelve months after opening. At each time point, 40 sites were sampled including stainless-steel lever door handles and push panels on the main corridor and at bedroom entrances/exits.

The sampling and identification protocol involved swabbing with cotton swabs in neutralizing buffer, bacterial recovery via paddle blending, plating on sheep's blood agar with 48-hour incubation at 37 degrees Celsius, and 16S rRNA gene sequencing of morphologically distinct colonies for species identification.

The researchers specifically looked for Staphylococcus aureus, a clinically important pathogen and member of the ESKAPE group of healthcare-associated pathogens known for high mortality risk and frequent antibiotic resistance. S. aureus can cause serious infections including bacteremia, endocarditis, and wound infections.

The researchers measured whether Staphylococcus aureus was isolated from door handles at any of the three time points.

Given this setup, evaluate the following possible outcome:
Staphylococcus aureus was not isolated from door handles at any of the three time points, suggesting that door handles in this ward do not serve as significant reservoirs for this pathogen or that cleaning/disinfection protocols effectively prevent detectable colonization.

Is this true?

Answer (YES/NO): YES